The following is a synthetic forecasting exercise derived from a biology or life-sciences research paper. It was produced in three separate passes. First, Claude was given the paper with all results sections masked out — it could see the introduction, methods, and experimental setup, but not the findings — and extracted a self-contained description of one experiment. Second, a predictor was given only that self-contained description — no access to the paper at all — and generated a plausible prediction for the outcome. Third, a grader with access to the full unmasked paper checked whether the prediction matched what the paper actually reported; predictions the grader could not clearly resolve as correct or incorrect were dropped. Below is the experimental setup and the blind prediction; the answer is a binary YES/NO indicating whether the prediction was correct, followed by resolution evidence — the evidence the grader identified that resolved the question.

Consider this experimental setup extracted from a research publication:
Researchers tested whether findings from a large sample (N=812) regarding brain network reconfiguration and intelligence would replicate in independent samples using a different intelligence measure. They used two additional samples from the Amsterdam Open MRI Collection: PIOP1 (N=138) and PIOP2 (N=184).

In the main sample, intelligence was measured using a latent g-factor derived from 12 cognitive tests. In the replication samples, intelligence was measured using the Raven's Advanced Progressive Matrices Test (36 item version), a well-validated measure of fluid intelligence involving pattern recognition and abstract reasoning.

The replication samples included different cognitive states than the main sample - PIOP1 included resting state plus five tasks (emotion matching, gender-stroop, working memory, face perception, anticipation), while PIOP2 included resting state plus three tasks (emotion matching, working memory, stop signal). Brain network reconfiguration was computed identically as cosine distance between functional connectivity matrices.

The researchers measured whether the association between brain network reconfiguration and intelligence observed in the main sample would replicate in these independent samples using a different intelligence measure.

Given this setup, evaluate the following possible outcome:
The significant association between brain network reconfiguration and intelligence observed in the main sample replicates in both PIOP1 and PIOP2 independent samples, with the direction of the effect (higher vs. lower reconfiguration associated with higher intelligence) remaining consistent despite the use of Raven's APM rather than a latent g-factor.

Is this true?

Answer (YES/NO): YES